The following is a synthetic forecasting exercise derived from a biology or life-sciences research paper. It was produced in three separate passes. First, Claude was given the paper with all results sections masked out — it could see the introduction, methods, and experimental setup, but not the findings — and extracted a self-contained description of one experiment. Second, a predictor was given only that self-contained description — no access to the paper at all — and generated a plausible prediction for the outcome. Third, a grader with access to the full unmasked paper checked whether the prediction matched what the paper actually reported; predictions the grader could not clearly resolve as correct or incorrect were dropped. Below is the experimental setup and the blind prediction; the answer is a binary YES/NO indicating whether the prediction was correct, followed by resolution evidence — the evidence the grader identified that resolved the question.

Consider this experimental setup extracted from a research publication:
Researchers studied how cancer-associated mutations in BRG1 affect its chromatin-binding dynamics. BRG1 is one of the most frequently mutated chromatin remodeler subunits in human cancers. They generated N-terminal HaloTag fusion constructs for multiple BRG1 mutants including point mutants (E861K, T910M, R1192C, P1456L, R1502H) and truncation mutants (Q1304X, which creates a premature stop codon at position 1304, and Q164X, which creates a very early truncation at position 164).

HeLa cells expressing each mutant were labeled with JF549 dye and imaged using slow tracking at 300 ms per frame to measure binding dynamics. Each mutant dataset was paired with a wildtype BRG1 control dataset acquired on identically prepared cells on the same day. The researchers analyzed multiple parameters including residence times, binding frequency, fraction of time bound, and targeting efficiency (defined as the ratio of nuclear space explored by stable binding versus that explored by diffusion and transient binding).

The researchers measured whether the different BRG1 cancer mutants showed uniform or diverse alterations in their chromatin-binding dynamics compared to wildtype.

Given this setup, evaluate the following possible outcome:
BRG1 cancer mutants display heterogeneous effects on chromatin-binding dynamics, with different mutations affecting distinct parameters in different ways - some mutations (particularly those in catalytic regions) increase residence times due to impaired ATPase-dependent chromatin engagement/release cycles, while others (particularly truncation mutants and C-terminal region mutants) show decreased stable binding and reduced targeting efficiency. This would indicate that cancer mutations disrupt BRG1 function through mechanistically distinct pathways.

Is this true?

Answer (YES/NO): NO